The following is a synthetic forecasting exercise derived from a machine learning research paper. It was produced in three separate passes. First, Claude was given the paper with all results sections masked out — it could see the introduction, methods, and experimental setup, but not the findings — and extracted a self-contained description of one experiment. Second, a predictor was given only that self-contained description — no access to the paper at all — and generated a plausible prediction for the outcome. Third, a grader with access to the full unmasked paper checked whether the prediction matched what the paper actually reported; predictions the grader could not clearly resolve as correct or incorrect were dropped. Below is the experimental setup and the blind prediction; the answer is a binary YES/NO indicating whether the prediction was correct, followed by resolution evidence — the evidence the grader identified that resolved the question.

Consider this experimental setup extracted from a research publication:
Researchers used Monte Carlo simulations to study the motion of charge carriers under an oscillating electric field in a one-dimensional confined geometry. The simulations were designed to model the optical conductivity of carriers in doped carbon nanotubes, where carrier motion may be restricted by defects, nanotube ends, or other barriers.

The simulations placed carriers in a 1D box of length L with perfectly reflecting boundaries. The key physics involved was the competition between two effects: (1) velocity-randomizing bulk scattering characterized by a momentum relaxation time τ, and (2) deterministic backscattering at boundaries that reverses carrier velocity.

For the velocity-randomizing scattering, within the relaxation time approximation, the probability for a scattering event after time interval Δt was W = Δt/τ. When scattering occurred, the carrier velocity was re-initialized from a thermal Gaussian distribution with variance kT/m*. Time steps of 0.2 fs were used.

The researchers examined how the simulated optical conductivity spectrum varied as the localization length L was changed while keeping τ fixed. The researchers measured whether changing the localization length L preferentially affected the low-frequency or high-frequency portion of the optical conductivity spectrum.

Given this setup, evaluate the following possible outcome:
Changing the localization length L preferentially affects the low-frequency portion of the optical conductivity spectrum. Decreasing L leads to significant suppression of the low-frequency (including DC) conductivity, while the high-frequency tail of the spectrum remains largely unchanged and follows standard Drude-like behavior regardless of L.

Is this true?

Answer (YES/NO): NO